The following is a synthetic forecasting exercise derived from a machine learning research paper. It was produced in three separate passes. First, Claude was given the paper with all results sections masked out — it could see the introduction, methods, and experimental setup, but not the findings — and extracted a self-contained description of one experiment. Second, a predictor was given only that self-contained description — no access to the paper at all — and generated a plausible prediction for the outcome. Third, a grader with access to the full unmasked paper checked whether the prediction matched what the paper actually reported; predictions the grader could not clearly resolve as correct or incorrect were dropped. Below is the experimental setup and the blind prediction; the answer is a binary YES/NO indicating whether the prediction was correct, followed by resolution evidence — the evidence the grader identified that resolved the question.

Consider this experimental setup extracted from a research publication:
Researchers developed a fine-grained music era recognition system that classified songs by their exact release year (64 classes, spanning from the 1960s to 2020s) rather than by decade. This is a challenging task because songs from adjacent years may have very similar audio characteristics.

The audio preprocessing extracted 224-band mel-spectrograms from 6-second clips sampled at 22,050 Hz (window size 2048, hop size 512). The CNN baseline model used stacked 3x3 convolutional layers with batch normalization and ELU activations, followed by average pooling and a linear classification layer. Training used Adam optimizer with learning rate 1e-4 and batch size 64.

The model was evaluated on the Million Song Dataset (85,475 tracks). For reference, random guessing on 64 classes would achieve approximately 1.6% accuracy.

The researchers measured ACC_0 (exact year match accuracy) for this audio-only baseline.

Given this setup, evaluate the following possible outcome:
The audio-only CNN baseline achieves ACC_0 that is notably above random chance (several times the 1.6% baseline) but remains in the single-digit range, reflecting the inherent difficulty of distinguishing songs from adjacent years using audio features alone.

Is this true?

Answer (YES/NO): NO